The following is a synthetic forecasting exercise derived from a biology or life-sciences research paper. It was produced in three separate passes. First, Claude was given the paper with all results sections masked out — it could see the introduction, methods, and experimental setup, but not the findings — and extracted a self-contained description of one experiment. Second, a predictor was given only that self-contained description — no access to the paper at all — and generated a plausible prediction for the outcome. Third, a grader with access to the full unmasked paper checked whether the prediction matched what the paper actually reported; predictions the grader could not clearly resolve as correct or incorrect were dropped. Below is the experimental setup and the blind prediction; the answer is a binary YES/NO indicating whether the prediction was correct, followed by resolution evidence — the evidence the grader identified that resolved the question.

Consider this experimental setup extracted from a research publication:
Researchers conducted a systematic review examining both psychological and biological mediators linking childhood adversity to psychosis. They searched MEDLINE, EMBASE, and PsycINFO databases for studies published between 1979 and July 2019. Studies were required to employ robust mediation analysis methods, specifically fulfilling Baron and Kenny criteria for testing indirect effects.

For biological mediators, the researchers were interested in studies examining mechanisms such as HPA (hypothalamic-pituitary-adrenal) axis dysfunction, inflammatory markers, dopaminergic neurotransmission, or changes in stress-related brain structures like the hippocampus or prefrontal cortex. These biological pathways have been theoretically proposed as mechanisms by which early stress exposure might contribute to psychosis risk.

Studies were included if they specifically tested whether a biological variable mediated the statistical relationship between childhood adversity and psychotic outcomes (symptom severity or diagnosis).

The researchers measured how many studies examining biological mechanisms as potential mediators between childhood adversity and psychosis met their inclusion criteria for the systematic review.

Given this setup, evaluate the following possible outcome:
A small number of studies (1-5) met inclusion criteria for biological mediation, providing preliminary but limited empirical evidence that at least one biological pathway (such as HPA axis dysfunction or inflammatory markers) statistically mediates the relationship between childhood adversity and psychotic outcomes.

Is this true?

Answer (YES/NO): YES